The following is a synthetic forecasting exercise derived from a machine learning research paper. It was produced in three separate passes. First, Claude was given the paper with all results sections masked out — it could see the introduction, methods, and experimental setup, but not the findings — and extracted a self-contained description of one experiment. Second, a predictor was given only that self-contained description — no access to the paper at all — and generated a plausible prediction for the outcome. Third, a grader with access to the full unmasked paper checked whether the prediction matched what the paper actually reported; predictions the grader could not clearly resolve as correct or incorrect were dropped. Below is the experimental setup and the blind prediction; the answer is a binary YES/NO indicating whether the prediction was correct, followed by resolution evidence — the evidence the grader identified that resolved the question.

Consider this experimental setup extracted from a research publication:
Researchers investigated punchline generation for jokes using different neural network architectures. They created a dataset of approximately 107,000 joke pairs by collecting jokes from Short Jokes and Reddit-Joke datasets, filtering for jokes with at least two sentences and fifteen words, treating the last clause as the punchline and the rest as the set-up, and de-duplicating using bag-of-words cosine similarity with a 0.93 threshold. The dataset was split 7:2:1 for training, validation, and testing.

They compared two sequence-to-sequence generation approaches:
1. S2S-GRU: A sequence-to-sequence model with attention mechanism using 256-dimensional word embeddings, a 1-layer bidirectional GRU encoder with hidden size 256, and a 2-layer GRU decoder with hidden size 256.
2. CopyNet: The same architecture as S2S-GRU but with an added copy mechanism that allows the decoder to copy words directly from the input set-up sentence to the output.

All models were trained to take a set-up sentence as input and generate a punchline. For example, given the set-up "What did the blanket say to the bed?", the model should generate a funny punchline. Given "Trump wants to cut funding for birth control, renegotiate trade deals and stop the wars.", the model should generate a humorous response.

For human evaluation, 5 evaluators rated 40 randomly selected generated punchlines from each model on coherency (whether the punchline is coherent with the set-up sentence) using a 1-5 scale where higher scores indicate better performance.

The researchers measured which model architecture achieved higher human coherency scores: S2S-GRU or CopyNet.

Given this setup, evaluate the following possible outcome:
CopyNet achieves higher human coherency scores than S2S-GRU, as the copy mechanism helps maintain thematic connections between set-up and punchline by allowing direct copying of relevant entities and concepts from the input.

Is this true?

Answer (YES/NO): YES